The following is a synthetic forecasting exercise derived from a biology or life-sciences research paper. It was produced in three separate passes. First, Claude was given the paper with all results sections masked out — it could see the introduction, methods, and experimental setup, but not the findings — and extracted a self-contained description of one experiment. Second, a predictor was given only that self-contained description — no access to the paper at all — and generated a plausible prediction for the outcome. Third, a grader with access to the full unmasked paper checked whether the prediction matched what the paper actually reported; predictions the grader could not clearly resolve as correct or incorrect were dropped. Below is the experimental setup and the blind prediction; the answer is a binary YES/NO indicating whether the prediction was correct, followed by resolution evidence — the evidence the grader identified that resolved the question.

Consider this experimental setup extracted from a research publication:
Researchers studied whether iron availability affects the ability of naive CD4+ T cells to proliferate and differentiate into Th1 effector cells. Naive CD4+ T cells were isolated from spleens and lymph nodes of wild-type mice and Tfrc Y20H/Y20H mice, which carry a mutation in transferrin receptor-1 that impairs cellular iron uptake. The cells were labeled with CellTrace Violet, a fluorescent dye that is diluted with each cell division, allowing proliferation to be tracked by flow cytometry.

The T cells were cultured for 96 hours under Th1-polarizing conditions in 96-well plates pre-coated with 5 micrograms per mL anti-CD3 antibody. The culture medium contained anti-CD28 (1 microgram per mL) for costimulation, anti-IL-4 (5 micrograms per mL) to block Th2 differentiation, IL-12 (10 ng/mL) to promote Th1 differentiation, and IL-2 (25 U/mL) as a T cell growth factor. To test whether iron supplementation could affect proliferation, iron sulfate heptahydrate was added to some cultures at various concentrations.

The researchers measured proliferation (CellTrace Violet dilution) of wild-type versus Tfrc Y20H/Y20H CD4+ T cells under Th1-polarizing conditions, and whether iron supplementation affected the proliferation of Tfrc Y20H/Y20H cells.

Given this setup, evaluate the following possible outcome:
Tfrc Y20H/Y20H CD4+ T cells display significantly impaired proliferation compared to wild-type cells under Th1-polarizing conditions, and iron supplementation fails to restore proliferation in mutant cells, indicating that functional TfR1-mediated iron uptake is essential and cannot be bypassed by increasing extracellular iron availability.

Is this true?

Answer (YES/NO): NO